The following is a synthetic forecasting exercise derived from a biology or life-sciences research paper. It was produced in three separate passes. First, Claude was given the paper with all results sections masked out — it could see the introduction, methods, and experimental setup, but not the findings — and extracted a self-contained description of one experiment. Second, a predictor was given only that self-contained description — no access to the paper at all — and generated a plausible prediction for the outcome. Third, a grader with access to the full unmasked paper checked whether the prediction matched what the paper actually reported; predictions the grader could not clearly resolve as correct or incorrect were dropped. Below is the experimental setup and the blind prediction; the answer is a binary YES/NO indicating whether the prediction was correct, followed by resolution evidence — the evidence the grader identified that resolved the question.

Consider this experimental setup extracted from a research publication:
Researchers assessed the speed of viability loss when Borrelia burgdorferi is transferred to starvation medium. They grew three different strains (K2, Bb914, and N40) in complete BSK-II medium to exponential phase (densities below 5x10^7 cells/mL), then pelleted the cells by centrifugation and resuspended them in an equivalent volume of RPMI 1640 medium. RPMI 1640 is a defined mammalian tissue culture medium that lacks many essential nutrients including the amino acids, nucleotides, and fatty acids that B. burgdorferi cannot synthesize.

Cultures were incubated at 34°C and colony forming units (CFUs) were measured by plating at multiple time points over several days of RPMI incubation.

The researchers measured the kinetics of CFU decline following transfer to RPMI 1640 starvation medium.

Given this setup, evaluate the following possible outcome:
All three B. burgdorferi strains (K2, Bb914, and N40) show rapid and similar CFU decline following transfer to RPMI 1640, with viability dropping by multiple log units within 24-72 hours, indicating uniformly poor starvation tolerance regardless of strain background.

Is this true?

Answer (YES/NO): NO